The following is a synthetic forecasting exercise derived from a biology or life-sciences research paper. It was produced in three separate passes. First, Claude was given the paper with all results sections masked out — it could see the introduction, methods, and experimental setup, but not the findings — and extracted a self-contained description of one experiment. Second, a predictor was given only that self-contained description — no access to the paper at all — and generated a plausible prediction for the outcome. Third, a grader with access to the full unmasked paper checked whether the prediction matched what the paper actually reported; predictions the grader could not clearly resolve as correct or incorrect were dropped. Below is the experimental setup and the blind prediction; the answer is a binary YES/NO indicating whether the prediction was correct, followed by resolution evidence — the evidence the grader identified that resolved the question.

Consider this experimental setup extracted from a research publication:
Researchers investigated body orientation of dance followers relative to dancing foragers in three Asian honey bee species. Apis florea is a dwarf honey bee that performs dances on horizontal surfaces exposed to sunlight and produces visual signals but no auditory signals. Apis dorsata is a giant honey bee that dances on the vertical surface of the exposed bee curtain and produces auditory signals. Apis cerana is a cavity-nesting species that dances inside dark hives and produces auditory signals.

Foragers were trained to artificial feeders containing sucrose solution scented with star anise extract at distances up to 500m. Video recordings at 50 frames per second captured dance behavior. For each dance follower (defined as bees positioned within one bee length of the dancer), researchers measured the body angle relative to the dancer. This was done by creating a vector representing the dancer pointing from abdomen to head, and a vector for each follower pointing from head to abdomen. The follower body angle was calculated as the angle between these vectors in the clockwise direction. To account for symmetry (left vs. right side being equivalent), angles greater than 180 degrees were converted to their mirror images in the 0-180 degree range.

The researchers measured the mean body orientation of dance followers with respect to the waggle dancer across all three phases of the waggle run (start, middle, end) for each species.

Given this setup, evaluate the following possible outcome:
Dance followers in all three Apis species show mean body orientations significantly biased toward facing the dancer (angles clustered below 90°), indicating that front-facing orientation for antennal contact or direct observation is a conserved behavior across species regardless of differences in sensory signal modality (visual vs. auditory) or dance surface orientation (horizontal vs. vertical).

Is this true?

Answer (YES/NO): NO